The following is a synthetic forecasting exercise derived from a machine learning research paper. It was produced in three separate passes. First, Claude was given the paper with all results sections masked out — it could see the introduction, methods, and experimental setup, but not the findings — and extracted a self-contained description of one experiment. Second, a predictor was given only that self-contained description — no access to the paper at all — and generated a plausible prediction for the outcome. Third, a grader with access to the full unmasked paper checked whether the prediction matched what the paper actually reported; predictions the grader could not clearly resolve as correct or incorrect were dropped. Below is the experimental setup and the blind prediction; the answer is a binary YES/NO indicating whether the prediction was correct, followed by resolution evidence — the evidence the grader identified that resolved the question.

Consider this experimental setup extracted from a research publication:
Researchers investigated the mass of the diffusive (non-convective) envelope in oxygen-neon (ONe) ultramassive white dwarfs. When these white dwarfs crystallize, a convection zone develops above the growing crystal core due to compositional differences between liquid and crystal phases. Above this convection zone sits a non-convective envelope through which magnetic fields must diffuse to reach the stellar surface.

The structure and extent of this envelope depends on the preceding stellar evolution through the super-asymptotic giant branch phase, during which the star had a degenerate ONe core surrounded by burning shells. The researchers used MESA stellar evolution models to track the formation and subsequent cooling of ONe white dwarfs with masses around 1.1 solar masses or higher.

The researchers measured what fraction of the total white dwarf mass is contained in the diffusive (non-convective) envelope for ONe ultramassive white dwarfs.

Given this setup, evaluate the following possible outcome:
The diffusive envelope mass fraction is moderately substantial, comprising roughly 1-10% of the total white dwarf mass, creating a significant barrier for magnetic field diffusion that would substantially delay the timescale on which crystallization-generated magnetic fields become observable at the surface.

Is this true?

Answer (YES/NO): YES